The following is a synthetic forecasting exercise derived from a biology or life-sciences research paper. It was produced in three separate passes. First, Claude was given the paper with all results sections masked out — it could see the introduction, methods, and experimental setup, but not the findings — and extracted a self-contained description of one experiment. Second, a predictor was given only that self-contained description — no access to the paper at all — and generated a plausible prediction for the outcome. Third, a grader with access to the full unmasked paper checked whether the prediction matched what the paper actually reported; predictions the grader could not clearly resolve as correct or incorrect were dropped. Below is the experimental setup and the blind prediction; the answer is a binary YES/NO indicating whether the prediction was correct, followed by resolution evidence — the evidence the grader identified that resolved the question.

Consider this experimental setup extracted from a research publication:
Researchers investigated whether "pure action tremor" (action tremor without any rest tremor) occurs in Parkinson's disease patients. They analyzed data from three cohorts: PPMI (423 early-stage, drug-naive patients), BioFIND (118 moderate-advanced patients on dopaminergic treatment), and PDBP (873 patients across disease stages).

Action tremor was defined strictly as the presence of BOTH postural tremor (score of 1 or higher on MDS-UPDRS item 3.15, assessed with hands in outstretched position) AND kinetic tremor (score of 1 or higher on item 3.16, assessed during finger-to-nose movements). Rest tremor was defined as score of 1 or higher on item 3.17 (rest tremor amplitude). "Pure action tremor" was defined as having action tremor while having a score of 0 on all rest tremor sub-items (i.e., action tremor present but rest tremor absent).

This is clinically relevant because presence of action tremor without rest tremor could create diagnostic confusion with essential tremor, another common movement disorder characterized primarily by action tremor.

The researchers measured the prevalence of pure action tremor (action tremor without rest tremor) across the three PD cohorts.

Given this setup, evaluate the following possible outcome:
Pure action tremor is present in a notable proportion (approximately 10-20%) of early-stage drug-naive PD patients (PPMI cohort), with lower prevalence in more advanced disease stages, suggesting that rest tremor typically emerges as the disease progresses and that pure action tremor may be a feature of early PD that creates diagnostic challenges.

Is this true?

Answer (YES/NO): NO